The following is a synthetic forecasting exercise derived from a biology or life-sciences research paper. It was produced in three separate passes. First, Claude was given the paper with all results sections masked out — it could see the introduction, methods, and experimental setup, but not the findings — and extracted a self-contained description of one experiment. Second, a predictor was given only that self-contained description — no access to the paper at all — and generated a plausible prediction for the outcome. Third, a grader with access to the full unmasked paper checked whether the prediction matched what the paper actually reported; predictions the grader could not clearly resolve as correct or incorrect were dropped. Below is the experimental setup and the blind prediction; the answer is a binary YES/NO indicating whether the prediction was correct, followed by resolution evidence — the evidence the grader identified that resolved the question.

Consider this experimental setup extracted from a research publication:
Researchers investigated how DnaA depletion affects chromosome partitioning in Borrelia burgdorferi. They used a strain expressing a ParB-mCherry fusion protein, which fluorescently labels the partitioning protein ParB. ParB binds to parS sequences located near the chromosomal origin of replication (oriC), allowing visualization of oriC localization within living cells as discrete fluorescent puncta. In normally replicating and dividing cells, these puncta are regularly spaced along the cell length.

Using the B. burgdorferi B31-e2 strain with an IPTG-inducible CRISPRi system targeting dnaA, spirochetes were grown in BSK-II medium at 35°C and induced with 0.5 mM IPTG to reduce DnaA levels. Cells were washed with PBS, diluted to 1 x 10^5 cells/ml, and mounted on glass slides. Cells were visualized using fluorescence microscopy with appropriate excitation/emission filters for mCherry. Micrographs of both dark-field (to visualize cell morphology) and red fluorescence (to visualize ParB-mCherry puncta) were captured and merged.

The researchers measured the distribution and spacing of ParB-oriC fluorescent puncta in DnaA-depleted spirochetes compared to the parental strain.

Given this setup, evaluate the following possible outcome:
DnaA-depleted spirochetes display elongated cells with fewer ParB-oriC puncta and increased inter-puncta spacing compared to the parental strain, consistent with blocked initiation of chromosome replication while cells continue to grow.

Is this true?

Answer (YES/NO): NO